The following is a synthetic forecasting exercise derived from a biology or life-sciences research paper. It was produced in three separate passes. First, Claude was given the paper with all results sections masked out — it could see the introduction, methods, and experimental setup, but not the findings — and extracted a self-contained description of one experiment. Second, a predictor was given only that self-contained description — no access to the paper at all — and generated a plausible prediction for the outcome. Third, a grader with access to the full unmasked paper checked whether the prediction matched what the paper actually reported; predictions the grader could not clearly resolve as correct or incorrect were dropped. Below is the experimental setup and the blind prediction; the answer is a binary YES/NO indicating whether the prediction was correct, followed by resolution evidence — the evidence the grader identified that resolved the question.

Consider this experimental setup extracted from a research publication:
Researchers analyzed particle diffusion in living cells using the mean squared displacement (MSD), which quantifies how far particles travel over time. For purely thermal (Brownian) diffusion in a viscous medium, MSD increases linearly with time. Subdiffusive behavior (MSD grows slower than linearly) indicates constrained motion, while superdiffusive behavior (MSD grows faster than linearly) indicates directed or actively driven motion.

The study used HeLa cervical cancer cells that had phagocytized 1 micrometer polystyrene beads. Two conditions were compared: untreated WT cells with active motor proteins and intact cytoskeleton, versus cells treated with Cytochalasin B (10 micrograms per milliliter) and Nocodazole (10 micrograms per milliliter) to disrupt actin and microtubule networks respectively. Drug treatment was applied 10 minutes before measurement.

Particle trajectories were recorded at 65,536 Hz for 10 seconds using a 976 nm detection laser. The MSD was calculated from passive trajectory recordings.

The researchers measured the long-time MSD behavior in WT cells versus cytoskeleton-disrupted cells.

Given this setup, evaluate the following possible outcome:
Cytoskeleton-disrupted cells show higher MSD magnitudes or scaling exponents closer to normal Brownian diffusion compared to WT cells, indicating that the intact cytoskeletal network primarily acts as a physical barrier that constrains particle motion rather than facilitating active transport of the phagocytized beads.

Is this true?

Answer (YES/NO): NO